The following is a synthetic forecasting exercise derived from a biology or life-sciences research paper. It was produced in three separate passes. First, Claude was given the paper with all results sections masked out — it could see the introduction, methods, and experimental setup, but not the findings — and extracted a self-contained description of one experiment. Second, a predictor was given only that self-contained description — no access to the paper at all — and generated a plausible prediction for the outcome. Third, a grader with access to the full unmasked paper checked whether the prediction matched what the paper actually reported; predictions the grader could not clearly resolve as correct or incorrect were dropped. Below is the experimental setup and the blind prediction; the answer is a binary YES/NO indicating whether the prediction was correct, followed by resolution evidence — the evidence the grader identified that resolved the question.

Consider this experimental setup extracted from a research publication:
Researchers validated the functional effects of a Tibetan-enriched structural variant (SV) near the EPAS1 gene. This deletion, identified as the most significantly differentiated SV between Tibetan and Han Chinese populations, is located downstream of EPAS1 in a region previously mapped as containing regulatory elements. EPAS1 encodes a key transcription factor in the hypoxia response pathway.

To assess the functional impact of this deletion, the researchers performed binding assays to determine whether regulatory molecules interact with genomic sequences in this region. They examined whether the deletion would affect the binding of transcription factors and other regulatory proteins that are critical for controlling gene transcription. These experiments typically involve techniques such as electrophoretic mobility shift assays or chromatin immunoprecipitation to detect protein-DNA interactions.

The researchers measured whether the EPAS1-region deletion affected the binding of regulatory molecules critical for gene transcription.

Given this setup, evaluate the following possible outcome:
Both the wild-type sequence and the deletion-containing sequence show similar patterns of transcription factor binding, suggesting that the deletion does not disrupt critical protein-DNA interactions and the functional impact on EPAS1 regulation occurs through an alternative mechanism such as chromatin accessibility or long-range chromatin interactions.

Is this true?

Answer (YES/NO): NO